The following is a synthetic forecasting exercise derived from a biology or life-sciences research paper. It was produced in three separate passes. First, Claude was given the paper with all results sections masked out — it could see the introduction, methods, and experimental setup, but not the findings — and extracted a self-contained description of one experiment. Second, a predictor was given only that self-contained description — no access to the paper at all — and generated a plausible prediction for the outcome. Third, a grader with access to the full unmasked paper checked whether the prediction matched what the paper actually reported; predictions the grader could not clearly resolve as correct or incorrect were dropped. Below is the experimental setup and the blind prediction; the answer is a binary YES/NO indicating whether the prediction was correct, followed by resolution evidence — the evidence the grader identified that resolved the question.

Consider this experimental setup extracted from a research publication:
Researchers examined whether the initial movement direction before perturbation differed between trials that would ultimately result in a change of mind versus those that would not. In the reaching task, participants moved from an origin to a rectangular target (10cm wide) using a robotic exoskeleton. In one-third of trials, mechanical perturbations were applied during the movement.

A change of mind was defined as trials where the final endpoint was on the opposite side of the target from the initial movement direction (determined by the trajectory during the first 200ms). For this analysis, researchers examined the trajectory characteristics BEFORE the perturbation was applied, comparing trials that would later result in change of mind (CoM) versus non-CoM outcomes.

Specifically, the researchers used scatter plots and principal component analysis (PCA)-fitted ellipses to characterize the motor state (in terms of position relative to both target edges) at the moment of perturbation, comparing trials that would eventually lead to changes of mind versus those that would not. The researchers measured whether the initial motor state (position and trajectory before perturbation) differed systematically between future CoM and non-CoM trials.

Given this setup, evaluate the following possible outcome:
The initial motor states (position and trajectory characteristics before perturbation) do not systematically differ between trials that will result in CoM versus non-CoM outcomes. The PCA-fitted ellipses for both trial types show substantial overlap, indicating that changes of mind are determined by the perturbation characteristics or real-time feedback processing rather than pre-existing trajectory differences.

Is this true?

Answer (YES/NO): NO